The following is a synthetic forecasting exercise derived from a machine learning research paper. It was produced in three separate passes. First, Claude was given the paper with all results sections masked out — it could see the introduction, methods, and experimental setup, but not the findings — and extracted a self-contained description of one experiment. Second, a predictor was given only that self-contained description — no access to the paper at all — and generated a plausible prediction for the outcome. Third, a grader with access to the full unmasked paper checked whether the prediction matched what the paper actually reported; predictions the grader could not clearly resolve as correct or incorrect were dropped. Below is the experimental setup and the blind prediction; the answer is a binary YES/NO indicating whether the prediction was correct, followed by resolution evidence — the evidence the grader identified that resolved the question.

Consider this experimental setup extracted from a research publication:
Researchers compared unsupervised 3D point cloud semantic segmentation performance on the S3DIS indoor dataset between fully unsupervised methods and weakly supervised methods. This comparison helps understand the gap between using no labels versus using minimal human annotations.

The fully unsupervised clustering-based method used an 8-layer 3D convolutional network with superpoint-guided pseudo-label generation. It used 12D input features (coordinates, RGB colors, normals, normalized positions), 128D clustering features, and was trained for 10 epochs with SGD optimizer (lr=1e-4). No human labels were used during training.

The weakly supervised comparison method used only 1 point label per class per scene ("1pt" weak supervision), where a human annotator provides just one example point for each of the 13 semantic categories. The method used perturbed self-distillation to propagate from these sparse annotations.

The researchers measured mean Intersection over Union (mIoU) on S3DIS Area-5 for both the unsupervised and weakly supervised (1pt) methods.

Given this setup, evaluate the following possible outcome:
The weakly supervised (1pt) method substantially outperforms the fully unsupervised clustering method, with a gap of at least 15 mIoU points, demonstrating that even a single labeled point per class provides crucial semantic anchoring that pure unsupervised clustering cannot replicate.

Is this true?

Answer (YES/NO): NO